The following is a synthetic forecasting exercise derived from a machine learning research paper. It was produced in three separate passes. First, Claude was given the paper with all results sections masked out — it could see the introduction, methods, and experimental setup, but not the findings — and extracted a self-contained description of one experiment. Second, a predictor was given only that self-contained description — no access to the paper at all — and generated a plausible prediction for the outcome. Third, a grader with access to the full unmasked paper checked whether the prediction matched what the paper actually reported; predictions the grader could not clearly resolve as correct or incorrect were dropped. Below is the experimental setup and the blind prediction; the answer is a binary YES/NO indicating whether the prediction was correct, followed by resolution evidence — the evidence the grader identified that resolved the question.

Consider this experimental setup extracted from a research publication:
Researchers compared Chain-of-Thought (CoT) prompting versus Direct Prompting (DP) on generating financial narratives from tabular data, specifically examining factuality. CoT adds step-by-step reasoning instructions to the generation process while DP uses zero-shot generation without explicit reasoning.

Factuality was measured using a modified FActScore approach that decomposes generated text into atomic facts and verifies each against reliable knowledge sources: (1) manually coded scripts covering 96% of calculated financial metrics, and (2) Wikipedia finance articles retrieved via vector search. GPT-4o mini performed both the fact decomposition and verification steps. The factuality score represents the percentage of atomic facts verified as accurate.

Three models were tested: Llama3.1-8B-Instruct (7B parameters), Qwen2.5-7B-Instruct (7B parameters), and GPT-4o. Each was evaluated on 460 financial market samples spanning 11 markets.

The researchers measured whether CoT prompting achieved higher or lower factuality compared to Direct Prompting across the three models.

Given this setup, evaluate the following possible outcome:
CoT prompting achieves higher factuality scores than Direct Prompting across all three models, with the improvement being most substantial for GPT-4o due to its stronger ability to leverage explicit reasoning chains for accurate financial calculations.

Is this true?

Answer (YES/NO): NO